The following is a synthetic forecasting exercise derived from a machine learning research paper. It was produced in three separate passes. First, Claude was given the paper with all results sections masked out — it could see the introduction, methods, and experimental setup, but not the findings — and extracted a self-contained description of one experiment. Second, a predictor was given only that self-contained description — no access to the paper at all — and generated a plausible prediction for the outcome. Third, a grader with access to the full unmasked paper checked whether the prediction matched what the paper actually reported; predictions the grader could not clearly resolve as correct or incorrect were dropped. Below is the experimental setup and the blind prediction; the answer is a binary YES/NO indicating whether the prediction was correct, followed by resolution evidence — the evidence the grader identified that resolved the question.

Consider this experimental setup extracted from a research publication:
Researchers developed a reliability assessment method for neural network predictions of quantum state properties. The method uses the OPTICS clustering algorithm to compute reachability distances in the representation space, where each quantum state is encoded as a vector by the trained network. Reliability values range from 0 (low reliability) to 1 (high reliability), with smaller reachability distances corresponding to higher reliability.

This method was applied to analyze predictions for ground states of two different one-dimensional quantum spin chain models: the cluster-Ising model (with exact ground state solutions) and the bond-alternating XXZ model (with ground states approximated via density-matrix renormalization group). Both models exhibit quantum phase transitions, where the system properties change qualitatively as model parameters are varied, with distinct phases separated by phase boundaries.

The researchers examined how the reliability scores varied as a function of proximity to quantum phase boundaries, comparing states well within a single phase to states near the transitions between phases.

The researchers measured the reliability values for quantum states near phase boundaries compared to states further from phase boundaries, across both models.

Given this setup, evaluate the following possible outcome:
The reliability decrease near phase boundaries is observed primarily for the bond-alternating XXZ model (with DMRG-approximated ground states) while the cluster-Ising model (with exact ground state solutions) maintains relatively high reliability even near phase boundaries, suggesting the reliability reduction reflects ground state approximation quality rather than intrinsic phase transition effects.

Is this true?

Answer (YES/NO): NO